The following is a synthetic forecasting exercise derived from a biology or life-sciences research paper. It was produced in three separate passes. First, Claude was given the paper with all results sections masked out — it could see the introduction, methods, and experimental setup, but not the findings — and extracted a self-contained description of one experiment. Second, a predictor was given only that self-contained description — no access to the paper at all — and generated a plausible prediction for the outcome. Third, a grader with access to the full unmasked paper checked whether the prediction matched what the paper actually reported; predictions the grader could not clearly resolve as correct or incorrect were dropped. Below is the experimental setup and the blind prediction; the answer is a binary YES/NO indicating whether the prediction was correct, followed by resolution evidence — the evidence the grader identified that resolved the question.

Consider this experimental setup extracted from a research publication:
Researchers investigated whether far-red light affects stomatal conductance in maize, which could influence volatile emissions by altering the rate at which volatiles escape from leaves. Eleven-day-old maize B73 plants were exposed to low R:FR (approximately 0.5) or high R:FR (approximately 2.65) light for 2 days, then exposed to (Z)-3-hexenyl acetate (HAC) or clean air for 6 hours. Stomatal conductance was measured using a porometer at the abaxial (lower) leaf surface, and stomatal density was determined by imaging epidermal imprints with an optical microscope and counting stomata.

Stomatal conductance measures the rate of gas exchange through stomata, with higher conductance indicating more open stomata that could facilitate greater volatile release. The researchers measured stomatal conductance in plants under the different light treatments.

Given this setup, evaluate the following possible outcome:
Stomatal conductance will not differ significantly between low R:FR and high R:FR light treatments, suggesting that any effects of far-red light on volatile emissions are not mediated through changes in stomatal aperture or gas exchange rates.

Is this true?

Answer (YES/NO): NO